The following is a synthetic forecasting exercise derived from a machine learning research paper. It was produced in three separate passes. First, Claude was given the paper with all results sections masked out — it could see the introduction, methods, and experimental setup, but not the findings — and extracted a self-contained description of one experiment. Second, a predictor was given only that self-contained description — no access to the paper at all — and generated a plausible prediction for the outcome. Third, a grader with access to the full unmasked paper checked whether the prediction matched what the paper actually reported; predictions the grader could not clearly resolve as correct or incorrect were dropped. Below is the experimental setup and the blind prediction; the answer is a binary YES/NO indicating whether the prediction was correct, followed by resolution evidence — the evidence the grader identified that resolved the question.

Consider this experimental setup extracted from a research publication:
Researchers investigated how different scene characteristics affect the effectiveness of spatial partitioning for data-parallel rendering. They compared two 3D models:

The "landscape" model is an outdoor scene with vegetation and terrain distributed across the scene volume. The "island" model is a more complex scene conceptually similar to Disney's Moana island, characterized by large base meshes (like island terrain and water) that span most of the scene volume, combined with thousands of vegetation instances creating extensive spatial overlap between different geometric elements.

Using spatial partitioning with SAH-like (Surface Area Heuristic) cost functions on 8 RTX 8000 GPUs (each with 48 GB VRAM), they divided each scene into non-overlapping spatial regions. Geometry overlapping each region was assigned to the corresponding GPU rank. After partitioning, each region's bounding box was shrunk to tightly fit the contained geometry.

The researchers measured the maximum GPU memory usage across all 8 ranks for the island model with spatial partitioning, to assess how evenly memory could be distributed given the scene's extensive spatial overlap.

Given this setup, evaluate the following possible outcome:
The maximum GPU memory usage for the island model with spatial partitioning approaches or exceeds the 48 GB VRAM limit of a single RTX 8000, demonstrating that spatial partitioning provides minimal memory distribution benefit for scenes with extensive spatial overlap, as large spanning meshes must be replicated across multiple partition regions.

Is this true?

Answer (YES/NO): YES